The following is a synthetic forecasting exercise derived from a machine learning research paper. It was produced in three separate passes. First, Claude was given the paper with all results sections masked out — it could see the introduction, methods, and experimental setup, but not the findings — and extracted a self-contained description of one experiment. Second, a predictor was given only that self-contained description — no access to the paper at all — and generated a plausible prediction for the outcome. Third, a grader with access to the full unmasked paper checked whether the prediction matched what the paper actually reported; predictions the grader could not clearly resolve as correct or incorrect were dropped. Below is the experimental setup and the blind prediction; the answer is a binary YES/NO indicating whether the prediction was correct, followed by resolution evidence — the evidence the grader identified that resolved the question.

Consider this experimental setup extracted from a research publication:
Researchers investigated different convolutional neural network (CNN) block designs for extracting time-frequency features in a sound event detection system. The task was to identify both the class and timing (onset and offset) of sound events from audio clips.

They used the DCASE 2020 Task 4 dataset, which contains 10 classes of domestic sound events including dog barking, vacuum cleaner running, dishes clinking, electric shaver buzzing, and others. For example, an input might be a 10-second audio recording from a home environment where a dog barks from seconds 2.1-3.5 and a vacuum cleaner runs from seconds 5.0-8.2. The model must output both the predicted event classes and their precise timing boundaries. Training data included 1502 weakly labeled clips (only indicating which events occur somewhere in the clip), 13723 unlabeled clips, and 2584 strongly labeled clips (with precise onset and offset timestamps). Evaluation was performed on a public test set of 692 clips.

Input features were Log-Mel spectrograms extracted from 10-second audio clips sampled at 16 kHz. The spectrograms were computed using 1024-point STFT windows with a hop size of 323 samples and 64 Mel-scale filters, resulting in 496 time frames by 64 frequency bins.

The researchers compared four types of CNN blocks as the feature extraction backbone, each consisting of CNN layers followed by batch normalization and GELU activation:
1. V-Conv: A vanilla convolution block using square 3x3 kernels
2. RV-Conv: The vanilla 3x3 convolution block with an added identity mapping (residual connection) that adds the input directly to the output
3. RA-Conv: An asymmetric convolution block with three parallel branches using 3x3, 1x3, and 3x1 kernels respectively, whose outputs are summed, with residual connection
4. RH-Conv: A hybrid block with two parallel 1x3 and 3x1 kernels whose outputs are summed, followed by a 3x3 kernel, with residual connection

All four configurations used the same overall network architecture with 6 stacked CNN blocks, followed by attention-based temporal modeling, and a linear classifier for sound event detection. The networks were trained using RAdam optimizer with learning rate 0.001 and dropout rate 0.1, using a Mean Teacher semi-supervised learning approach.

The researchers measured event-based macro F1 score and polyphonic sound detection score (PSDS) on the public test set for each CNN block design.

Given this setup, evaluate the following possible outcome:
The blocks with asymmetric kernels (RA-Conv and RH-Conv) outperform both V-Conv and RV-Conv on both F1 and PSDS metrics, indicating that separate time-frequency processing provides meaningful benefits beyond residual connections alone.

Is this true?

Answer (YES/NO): NO